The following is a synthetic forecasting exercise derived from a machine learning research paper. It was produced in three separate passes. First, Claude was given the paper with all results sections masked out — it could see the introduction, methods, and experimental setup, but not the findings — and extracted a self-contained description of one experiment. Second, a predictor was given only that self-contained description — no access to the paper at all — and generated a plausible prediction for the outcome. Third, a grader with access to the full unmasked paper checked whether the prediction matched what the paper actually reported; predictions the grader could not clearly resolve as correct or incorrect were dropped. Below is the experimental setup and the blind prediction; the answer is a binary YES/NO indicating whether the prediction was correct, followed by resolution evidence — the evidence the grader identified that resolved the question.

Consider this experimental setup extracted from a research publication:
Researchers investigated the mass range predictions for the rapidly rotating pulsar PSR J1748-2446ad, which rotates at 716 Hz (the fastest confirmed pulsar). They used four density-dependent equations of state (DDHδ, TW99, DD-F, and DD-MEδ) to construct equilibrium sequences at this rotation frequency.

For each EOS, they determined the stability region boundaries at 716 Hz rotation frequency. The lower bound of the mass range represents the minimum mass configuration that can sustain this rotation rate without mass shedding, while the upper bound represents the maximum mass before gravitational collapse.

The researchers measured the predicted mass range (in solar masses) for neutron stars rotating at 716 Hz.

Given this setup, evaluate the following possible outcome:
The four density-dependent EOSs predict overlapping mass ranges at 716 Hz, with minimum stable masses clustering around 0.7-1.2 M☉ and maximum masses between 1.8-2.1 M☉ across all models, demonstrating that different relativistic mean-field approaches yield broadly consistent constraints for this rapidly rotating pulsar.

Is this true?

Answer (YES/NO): NO